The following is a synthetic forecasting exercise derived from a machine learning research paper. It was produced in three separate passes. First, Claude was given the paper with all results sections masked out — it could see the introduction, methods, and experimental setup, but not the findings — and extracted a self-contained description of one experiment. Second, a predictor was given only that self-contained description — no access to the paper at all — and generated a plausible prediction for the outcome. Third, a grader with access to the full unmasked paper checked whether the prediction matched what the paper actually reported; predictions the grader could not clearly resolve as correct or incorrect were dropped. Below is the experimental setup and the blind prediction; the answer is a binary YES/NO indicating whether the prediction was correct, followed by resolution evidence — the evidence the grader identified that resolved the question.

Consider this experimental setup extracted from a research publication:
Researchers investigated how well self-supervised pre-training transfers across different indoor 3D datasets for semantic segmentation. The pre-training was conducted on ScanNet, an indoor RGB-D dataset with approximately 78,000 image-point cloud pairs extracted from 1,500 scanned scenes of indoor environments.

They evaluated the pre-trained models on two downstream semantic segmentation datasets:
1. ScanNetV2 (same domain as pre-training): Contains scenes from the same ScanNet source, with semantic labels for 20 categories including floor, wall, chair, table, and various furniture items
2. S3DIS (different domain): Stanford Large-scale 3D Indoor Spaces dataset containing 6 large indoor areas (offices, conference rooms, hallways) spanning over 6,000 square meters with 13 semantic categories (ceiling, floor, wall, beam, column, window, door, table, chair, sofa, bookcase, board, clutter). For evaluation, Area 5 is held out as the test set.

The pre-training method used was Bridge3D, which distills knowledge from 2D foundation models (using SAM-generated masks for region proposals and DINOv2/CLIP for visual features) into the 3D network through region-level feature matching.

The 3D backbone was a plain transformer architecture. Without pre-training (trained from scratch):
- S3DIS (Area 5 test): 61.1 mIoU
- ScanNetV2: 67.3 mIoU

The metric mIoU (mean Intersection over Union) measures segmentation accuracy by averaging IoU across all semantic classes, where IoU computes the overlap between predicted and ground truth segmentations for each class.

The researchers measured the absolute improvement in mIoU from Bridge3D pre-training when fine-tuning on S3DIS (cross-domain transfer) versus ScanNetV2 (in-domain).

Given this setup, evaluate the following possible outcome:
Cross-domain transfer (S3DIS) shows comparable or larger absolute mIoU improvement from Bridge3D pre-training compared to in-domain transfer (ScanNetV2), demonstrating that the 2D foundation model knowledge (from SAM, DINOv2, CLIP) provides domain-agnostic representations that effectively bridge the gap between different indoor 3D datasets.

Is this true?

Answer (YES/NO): YES